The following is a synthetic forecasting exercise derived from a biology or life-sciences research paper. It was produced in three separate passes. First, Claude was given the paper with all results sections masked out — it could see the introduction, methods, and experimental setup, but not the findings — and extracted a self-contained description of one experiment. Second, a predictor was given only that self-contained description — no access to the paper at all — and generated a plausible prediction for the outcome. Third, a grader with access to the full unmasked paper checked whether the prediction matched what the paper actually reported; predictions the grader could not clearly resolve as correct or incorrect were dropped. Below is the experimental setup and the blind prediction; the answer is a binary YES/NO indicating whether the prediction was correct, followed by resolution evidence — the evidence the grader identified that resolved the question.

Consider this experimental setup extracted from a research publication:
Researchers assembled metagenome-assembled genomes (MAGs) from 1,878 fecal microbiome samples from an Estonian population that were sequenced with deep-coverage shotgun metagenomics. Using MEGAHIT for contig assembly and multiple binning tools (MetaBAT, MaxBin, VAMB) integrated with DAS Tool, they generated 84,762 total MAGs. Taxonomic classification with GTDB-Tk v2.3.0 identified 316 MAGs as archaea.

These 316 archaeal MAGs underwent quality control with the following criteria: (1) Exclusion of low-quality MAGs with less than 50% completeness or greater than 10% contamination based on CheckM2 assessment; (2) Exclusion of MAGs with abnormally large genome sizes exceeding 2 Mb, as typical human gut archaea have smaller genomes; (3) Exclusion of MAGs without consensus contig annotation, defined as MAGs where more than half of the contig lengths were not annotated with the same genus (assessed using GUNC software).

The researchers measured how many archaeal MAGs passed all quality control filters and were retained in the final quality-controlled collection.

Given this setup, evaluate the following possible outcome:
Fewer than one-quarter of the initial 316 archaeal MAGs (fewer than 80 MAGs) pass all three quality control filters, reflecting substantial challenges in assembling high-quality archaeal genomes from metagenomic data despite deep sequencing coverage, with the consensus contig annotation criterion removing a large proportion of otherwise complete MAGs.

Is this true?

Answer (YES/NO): NO